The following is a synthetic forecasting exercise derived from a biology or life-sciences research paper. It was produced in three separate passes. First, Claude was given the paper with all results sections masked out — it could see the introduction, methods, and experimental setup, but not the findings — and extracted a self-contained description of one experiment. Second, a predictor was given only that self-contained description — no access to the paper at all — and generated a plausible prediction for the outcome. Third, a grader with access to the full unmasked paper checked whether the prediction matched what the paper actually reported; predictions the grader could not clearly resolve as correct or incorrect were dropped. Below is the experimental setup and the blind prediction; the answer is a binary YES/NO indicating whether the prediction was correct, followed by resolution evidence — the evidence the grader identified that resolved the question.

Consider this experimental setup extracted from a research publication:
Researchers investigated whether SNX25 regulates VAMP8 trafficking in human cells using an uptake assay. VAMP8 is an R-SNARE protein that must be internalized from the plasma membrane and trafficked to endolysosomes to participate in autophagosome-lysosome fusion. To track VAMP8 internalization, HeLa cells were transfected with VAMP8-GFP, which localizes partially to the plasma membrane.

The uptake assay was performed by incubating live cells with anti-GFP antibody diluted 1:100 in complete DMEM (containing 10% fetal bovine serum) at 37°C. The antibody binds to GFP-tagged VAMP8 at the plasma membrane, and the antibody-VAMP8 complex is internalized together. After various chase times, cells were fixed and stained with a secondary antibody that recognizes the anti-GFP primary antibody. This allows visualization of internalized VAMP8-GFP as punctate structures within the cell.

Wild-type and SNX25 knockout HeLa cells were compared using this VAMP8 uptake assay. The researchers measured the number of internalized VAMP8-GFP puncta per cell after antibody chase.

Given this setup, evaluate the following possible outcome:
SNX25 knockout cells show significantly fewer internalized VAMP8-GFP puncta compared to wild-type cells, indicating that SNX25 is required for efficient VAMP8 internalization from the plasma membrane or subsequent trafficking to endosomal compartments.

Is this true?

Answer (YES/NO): YES